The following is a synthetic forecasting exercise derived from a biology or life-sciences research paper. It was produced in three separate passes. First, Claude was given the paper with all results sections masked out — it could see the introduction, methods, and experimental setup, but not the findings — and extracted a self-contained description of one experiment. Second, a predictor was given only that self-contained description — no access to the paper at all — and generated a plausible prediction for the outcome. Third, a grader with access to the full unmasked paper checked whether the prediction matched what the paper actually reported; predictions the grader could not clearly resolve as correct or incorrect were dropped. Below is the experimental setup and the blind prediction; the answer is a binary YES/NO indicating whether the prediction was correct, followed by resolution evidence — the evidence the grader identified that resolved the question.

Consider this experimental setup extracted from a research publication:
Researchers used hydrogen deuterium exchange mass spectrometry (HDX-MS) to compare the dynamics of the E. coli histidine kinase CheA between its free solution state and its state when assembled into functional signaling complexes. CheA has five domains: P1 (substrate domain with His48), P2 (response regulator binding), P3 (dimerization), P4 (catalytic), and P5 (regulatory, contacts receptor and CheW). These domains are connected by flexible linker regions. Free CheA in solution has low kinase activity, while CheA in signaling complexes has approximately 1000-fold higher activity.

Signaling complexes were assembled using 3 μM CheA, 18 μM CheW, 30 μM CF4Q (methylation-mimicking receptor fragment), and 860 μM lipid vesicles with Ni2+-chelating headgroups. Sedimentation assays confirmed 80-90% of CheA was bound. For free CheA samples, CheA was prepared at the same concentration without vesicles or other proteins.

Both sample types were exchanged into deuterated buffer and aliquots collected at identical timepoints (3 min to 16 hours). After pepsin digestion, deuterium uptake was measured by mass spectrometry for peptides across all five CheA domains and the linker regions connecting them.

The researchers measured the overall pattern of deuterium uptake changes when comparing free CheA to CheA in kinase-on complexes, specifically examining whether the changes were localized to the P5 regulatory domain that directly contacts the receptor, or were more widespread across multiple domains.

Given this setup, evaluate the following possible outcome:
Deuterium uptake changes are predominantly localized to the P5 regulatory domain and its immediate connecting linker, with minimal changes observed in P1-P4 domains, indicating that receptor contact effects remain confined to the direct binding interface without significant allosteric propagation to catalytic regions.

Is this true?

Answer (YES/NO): NO